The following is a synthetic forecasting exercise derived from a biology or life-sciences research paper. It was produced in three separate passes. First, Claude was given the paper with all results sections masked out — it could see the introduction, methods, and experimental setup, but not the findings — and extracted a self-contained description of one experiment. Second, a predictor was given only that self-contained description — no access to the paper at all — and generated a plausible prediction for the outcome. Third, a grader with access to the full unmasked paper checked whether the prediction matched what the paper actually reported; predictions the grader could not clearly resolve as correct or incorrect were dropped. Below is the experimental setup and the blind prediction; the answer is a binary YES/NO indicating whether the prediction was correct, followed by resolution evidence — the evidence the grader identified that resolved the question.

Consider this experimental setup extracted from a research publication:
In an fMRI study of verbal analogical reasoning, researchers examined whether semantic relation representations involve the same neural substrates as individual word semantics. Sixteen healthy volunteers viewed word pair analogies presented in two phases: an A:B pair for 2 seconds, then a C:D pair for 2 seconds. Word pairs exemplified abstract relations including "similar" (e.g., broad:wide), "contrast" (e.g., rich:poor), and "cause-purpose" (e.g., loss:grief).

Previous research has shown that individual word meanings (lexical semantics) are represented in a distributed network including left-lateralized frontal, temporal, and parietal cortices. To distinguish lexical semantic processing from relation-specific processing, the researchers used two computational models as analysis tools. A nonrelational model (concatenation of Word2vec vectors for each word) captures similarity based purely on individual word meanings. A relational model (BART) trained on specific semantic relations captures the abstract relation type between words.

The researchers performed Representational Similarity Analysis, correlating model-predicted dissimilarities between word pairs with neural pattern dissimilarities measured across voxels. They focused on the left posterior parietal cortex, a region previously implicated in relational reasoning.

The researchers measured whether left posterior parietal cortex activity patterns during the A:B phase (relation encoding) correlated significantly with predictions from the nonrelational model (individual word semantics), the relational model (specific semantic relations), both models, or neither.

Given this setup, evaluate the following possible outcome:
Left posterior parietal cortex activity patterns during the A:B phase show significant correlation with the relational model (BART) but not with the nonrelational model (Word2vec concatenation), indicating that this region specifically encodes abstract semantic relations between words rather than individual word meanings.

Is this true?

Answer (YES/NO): NO